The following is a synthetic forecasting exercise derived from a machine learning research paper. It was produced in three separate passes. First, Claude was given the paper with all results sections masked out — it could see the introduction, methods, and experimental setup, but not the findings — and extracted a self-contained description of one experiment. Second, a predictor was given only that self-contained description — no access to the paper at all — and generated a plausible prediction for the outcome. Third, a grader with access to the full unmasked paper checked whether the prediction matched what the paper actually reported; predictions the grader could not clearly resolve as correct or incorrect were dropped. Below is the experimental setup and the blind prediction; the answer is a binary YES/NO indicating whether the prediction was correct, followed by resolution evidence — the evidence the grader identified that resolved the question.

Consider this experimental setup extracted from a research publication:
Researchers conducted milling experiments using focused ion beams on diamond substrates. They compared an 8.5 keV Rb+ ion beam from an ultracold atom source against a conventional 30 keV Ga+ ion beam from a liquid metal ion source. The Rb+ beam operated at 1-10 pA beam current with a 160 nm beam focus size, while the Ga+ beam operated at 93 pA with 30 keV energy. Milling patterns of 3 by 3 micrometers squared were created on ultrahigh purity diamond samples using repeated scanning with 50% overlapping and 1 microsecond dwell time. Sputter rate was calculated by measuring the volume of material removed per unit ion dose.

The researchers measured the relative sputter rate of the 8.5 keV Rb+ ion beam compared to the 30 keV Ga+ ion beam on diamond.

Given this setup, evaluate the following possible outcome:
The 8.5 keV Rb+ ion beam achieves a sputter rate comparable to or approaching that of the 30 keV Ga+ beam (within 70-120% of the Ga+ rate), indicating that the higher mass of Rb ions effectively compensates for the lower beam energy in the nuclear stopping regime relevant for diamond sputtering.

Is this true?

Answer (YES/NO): NO